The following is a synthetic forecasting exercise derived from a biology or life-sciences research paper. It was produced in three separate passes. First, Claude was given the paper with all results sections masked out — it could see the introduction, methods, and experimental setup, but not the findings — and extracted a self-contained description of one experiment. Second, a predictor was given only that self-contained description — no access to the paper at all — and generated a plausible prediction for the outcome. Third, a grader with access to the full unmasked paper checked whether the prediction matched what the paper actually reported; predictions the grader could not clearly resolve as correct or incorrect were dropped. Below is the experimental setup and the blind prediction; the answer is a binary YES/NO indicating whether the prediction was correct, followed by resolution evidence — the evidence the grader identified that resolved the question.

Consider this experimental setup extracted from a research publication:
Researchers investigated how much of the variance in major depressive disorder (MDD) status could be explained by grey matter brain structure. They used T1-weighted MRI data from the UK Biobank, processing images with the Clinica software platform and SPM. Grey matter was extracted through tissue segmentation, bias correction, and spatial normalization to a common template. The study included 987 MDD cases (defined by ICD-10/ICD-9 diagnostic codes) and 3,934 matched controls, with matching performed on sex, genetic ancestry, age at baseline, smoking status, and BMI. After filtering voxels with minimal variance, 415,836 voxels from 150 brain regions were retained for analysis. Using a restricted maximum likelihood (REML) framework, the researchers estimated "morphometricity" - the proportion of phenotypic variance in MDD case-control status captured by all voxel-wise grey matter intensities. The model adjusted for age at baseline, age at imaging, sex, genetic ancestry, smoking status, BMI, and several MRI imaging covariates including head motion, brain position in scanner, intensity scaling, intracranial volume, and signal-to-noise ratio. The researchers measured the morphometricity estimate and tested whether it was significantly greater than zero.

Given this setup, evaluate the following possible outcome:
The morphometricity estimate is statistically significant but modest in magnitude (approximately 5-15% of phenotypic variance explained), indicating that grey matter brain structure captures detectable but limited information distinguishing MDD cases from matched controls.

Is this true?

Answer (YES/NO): YES